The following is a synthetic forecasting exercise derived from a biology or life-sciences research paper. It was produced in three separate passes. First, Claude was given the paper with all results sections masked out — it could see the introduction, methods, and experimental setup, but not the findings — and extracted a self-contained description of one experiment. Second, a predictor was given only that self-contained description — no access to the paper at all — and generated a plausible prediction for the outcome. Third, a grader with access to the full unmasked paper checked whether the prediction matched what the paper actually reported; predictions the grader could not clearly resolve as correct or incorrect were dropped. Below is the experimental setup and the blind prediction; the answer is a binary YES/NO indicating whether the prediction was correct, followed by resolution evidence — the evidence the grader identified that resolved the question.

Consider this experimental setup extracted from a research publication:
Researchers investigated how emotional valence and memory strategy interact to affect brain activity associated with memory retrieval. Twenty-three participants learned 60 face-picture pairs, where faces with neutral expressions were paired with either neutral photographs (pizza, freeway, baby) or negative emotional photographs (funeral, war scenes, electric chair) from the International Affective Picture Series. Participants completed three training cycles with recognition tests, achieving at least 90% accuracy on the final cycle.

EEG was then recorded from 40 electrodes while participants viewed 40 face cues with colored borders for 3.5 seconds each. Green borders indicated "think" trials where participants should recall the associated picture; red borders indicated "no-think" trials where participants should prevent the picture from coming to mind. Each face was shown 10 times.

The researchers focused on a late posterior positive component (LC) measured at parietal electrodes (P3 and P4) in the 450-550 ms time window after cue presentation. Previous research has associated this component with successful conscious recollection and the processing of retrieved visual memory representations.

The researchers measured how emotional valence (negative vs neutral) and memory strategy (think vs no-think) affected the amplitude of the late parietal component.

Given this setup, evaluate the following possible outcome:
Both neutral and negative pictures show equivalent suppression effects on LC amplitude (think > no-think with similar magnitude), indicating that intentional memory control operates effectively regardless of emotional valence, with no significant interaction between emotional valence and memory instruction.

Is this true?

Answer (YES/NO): NO